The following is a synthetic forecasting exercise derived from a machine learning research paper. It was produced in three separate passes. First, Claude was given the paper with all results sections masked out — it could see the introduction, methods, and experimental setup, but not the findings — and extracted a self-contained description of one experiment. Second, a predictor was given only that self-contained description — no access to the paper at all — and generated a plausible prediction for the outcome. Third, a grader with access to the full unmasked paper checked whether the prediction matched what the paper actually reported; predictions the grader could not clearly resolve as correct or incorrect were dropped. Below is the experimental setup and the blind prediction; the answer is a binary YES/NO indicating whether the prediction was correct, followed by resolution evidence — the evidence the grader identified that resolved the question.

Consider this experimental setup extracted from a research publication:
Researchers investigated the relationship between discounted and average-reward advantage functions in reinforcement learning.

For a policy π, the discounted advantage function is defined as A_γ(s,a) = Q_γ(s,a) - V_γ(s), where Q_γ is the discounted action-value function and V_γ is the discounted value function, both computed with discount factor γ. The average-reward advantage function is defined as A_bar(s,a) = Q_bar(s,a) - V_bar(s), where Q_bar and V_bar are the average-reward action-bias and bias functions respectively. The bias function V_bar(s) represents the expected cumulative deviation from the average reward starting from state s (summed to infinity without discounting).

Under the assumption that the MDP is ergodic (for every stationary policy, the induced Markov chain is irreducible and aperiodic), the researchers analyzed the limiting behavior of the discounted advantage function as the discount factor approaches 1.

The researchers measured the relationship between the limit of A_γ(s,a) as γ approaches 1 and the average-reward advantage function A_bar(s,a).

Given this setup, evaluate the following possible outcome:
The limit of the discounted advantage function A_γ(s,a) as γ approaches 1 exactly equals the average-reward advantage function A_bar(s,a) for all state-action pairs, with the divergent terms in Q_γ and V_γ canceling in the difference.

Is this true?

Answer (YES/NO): YES